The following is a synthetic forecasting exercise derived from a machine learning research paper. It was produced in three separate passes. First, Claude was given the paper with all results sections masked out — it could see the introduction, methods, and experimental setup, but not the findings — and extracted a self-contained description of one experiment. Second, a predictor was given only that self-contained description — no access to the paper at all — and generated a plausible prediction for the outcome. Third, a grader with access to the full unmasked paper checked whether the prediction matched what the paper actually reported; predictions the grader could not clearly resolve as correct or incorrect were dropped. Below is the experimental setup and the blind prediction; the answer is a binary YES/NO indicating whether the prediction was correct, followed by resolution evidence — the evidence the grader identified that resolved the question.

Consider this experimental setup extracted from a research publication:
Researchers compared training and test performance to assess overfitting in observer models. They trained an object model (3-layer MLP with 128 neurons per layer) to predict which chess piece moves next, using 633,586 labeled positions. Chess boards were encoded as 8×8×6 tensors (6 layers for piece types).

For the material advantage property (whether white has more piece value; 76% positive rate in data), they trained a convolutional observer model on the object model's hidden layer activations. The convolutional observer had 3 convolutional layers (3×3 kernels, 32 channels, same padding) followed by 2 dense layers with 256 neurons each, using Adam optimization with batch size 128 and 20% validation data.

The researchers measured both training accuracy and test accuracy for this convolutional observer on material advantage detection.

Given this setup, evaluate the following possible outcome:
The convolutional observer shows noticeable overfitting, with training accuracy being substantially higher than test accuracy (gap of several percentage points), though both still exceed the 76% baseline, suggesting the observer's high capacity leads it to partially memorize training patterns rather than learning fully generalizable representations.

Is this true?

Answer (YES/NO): NO